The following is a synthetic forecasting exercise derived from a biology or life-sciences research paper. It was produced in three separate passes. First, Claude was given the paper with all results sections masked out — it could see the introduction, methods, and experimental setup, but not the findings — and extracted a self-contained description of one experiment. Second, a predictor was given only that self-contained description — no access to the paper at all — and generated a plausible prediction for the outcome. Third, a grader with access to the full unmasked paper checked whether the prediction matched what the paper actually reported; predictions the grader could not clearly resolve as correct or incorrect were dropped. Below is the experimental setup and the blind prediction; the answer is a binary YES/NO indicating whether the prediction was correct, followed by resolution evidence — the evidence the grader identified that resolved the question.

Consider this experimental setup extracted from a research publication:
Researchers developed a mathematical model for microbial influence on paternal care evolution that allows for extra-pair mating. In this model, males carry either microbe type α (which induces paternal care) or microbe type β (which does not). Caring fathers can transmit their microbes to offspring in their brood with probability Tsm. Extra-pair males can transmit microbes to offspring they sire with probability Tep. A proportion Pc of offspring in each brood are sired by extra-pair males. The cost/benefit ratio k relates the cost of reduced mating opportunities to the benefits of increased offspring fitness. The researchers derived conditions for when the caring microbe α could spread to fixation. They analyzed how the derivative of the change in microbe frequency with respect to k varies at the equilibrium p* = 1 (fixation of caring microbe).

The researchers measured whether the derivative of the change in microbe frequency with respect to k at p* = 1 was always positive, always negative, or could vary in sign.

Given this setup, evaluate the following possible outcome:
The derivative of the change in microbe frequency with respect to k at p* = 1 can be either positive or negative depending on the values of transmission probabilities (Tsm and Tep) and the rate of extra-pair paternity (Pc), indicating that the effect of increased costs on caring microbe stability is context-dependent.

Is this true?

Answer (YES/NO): NO